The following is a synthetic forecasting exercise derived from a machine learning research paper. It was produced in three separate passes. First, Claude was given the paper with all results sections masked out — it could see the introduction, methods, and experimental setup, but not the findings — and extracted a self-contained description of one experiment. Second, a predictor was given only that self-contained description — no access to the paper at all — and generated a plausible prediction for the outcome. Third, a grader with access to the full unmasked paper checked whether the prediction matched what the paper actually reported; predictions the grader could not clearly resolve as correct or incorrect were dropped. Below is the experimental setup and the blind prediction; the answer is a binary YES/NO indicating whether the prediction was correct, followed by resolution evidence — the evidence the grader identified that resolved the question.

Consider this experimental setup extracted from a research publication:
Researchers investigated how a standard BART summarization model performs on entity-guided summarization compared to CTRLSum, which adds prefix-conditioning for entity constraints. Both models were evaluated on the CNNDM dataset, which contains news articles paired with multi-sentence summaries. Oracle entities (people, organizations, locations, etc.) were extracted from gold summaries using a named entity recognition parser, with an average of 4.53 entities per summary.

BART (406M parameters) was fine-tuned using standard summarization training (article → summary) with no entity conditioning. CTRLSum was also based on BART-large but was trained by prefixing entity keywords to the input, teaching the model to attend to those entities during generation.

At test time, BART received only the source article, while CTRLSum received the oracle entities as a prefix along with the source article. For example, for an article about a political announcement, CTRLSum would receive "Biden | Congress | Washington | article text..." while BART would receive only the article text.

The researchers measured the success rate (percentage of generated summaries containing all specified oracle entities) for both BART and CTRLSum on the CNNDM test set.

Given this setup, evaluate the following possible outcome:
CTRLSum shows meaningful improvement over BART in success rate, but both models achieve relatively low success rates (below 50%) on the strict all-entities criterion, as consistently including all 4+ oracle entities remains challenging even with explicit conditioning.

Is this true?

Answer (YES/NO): NO